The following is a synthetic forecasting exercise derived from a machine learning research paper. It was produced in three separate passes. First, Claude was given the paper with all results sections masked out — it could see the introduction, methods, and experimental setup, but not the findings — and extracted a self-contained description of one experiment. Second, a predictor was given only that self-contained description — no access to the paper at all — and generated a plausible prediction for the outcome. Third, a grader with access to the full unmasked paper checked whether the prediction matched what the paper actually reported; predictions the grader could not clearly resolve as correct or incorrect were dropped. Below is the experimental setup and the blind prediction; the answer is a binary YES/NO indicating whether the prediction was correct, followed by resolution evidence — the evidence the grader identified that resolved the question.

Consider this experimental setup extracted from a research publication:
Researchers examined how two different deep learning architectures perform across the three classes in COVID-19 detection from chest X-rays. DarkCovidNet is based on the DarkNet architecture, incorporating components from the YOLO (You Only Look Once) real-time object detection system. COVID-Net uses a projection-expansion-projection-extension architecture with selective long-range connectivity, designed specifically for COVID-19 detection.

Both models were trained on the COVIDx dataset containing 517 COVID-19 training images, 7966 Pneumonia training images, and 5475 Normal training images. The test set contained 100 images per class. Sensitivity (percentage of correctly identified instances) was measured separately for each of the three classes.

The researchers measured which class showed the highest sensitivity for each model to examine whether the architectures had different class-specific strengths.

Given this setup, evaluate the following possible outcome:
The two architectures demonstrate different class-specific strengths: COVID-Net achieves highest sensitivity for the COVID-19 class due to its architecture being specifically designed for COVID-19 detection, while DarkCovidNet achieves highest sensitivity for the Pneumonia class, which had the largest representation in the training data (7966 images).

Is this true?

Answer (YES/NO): NO